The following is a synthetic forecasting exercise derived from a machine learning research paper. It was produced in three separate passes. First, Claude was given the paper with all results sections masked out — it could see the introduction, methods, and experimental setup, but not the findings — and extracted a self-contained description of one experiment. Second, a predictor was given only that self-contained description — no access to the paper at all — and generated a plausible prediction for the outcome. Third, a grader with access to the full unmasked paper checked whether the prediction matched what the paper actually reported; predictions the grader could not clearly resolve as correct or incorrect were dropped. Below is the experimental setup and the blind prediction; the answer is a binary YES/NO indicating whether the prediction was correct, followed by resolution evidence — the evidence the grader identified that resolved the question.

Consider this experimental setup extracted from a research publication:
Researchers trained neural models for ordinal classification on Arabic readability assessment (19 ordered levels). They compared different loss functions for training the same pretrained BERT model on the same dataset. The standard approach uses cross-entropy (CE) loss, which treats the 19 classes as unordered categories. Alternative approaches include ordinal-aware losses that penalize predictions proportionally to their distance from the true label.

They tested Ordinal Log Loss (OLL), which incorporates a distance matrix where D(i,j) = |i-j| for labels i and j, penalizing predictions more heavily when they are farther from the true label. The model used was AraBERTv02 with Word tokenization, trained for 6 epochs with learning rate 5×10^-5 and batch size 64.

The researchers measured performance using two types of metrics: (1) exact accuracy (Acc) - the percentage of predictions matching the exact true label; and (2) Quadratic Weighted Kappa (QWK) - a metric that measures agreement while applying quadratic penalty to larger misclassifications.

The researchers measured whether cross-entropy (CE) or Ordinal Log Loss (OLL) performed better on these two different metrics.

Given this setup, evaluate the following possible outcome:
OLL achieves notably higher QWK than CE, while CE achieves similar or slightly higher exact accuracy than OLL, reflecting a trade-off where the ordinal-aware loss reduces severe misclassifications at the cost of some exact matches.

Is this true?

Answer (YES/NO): YES